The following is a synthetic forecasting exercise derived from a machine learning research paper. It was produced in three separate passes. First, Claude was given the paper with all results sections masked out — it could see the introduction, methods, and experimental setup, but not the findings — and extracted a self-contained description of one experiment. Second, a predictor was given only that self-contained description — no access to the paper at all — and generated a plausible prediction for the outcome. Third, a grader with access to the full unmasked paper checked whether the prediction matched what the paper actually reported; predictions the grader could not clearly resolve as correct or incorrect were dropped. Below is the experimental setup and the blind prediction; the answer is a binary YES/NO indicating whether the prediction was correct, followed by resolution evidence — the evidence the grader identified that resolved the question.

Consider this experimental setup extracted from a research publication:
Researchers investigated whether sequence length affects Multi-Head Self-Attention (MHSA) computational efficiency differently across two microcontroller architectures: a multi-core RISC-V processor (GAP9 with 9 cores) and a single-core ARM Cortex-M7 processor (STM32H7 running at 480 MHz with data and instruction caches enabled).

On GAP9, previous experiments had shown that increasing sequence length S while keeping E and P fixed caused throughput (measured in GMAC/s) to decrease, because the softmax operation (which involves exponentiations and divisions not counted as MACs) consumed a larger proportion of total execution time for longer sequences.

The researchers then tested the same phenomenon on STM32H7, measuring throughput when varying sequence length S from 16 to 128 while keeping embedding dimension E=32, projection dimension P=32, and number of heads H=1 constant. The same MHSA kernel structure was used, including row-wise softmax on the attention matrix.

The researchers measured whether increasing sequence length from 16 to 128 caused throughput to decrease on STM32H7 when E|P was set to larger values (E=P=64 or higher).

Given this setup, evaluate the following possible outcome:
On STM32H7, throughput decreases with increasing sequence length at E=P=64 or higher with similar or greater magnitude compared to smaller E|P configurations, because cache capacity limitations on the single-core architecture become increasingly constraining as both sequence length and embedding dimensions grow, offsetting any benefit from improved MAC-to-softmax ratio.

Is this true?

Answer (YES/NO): NO